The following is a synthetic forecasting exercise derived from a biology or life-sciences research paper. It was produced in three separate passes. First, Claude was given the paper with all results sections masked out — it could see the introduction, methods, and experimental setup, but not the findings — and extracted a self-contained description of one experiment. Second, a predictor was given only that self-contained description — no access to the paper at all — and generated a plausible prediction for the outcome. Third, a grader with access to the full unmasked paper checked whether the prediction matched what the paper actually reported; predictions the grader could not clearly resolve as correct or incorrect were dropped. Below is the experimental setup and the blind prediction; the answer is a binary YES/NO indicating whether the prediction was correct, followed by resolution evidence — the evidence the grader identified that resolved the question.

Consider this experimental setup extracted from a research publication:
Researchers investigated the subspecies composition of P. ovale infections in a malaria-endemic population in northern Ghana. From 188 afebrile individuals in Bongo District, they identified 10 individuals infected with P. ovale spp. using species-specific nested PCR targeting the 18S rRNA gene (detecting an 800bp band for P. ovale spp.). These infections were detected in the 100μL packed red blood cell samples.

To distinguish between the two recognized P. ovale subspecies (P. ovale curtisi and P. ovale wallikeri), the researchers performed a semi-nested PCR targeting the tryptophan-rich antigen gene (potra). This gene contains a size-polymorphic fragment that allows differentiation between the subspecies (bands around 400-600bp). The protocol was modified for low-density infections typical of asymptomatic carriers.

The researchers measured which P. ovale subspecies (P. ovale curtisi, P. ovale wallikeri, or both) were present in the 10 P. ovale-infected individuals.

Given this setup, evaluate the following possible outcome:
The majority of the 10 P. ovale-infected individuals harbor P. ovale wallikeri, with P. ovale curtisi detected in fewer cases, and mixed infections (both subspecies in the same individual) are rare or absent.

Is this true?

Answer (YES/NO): NO